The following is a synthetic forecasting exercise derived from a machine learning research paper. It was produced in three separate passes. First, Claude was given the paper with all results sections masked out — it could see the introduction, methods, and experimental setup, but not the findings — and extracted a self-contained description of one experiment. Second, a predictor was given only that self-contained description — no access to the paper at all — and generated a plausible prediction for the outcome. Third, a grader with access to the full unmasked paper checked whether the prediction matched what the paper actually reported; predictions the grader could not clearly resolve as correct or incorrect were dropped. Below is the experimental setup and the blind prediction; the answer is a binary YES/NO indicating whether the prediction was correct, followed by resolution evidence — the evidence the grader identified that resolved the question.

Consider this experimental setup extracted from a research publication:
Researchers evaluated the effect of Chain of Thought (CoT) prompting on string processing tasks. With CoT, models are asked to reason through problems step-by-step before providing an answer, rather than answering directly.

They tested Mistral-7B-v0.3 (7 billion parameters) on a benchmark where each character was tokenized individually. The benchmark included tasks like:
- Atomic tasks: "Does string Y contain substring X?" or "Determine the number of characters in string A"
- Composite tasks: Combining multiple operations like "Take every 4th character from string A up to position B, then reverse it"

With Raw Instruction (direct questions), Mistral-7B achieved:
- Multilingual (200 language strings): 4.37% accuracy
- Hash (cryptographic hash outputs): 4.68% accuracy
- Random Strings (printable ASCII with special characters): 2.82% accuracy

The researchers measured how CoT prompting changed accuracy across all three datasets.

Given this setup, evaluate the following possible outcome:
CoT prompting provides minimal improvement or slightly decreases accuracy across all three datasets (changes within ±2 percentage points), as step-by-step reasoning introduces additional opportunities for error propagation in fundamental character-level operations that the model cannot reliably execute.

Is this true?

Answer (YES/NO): NO